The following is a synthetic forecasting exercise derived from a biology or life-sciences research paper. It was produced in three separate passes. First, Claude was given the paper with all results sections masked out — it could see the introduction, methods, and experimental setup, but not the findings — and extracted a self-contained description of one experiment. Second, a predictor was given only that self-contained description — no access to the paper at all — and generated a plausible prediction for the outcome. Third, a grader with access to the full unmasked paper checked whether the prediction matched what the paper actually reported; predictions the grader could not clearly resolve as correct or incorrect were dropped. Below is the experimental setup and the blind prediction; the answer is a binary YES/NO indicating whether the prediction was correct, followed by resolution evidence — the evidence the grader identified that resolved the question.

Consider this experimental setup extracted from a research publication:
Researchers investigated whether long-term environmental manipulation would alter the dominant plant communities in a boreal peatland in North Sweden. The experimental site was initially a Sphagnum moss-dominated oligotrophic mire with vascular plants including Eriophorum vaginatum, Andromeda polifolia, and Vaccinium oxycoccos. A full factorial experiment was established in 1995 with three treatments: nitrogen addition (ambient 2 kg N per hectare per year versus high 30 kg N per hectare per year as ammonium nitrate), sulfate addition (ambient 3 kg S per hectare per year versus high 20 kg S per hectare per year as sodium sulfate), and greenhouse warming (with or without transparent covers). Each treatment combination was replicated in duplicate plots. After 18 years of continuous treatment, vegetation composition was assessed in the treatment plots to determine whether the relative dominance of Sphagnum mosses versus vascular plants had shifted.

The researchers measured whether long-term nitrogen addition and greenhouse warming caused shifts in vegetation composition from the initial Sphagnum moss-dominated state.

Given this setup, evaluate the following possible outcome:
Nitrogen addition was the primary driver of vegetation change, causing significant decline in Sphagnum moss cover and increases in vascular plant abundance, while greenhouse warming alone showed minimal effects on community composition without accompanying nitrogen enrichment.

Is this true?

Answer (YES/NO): NO